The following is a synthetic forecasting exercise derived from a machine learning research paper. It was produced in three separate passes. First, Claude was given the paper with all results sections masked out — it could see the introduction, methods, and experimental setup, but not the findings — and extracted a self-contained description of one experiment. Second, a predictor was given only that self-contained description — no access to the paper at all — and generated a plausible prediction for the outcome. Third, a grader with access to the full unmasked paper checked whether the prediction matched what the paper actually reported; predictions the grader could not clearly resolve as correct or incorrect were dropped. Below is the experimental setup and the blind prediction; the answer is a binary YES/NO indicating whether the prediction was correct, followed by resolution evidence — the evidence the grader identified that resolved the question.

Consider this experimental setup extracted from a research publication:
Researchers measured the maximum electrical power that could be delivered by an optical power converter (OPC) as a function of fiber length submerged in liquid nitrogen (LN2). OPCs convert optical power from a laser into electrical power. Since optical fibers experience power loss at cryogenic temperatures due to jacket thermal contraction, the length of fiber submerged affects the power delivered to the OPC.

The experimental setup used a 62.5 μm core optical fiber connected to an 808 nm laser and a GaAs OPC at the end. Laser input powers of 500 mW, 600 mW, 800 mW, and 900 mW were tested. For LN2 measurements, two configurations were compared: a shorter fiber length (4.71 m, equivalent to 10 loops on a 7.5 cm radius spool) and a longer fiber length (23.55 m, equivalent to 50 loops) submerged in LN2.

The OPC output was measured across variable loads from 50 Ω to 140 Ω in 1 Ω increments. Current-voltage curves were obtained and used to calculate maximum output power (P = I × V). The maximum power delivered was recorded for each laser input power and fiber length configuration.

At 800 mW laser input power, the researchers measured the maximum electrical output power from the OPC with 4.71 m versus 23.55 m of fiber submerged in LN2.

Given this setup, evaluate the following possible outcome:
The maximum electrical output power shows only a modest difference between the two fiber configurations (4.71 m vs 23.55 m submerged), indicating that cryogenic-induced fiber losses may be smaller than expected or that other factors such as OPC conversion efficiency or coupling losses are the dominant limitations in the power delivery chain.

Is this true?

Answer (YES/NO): NO